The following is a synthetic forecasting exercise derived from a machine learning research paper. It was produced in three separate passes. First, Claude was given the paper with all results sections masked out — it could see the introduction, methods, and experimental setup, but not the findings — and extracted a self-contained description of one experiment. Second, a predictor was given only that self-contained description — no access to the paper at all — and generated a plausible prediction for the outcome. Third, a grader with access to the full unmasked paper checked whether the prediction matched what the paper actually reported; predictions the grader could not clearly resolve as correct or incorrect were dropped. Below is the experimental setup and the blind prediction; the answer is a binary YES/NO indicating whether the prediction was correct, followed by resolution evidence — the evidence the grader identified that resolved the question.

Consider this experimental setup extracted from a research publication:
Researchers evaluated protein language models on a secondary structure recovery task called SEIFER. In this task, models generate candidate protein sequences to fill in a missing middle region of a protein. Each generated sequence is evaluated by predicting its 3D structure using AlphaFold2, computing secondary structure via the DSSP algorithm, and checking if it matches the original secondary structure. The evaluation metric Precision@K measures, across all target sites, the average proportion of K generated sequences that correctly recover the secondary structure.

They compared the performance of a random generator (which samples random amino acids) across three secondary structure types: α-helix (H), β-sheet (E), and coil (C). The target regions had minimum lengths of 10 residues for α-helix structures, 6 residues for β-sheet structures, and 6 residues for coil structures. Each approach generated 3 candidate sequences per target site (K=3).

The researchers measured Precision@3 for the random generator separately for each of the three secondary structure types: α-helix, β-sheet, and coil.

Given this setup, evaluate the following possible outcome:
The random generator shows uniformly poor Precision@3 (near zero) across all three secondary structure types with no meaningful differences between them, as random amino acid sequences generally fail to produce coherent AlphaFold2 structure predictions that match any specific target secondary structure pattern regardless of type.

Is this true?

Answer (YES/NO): NO